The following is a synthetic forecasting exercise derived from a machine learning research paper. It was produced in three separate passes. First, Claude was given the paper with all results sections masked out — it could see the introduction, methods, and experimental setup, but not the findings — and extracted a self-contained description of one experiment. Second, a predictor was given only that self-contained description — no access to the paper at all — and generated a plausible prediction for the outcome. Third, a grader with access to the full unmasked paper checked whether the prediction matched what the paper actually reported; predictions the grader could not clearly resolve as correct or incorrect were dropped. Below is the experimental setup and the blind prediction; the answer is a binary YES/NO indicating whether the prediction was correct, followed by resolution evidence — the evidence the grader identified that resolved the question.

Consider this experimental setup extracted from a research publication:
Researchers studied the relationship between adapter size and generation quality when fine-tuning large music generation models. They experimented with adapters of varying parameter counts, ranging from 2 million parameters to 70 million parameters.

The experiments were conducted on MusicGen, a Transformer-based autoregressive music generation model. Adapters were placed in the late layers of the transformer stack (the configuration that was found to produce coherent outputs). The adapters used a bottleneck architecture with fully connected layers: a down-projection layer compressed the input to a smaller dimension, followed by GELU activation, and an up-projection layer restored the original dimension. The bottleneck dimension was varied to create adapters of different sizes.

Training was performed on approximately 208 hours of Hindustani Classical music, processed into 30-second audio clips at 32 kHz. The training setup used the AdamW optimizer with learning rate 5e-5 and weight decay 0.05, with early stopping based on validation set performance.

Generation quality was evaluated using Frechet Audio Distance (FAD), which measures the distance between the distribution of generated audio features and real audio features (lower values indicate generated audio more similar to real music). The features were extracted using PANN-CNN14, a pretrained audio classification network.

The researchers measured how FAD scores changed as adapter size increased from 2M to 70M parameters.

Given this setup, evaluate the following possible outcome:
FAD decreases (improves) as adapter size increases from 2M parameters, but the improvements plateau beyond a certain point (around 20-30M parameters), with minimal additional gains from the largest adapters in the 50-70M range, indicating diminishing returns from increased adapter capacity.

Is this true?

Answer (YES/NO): NO